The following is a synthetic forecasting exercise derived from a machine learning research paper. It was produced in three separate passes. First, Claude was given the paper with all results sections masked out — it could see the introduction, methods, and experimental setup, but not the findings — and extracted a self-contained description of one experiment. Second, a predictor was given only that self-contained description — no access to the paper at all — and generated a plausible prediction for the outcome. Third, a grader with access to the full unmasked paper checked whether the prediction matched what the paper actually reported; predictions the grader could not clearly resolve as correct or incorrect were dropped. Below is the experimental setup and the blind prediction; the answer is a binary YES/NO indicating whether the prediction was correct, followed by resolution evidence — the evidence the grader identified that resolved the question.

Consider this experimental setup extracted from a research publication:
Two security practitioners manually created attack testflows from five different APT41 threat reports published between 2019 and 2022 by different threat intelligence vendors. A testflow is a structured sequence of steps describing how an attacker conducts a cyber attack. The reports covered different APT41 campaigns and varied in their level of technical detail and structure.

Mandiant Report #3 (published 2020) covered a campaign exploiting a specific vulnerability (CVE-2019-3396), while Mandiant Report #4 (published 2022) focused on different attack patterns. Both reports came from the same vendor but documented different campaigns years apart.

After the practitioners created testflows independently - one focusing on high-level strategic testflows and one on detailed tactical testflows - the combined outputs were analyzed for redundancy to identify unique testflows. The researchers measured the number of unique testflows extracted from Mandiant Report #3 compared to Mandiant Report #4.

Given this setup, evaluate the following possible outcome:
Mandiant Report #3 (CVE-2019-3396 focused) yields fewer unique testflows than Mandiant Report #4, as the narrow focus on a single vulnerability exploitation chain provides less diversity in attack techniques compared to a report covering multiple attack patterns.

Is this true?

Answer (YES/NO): YES